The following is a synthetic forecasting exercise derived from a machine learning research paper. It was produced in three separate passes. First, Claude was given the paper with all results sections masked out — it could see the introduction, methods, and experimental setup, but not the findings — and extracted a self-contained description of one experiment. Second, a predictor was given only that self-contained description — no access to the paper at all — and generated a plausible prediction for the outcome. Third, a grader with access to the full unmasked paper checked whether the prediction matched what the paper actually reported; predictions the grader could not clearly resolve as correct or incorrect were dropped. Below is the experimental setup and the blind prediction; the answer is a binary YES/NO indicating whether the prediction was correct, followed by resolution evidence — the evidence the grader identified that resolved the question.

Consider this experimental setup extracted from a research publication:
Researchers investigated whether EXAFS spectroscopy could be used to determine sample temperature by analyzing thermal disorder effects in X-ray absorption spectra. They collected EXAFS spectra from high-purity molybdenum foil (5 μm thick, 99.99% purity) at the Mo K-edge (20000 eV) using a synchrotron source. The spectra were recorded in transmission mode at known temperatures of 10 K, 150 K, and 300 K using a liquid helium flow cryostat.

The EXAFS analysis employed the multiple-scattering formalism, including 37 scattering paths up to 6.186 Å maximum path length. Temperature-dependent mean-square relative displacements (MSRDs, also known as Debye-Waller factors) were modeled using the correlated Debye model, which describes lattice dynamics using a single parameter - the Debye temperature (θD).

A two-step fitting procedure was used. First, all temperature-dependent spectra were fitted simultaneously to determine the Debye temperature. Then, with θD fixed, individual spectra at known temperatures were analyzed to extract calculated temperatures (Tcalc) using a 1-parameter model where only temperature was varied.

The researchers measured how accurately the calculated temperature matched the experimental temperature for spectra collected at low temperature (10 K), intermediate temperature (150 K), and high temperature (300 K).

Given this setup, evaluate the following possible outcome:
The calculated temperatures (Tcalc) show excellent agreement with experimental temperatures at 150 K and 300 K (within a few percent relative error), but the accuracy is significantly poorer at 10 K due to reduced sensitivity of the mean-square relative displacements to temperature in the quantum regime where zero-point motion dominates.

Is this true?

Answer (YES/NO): YES